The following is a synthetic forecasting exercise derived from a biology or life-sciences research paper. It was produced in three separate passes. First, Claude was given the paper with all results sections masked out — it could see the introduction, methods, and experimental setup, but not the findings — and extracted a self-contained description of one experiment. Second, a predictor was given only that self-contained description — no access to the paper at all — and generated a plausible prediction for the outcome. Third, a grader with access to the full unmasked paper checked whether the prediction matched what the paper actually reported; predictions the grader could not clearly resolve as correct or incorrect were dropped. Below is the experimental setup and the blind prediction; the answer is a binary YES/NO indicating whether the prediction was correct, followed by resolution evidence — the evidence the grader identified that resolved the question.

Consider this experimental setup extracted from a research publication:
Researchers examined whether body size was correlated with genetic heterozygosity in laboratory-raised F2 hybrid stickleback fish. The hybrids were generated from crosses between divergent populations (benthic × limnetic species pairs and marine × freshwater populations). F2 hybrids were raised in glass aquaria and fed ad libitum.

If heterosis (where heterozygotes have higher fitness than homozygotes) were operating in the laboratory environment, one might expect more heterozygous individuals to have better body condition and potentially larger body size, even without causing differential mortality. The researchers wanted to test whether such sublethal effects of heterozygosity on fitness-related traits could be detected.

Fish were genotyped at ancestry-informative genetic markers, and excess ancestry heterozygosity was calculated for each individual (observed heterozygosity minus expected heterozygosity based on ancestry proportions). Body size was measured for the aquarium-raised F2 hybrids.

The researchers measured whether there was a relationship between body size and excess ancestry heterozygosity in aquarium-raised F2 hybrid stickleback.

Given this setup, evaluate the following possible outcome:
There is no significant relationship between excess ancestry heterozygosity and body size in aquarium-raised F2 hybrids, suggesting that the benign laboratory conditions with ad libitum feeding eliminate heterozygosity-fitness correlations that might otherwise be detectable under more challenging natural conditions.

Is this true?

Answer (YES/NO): YES